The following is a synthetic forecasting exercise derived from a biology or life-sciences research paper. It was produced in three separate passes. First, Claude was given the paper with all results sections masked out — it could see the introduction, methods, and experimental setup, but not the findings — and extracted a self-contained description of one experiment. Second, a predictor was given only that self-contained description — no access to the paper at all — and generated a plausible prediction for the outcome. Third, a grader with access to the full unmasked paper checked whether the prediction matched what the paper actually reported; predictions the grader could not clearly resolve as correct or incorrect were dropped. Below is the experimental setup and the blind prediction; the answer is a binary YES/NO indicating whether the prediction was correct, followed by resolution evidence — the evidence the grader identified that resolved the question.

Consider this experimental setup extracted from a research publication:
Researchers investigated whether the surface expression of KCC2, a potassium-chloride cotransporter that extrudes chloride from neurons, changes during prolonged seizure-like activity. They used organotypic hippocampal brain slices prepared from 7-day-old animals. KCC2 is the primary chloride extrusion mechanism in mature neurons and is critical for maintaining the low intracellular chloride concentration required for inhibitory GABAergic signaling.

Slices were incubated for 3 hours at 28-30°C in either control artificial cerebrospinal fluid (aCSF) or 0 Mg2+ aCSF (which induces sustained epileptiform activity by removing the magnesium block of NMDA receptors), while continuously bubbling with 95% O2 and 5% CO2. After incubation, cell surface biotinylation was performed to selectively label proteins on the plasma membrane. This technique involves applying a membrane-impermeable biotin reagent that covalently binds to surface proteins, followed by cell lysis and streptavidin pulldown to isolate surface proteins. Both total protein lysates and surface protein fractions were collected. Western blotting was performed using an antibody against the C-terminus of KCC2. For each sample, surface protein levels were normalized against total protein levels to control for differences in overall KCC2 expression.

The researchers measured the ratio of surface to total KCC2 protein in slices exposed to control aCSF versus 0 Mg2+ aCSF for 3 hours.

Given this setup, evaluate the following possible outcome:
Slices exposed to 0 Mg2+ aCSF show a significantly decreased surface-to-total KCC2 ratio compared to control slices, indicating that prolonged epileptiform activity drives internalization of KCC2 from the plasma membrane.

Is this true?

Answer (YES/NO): YES